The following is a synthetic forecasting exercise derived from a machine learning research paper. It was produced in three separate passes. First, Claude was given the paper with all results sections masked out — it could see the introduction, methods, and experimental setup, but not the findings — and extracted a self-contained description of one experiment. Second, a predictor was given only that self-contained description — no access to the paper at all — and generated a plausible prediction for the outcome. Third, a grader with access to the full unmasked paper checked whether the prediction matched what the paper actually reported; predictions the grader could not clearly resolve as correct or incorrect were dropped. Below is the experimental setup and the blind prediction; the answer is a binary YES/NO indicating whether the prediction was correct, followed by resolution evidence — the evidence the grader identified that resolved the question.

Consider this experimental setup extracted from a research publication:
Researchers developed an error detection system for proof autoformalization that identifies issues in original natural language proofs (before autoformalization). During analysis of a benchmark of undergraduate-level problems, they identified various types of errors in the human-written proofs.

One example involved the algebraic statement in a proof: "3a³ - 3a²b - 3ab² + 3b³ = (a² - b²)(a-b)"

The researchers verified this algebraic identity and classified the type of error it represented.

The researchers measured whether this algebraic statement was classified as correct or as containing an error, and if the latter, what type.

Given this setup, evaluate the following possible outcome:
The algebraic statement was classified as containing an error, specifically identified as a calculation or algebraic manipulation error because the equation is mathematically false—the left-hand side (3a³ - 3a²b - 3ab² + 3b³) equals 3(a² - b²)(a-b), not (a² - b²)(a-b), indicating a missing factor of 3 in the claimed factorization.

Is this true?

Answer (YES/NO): NO